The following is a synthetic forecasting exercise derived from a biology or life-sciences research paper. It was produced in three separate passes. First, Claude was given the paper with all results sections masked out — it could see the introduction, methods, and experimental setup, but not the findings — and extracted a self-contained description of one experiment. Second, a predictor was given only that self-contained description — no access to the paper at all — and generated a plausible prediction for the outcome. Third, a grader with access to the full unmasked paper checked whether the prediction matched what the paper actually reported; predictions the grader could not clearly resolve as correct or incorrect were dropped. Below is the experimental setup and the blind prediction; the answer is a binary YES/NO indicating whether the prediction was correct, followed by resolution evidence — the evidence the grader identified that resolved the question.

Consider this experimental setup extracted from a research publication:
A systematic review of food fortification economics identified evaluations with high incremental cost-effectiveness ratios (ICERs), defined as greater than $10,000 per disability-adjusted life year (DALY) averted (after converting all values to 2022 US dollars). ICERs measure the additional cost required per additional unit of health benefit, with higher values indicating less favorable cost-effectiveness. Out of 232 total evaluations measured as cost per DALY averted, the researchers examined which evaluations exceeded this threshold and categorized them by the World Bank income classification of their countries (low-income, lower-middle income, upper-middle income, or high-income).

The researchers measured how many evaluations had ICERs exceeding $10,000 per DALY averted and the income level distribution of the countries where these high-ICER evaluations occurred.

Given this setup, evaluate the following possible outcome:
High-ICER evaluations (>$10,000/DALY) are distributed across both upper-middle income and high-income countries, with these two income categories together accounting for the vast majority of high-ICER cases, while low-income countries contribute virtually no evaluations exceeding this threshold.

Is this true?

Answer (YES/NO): YES